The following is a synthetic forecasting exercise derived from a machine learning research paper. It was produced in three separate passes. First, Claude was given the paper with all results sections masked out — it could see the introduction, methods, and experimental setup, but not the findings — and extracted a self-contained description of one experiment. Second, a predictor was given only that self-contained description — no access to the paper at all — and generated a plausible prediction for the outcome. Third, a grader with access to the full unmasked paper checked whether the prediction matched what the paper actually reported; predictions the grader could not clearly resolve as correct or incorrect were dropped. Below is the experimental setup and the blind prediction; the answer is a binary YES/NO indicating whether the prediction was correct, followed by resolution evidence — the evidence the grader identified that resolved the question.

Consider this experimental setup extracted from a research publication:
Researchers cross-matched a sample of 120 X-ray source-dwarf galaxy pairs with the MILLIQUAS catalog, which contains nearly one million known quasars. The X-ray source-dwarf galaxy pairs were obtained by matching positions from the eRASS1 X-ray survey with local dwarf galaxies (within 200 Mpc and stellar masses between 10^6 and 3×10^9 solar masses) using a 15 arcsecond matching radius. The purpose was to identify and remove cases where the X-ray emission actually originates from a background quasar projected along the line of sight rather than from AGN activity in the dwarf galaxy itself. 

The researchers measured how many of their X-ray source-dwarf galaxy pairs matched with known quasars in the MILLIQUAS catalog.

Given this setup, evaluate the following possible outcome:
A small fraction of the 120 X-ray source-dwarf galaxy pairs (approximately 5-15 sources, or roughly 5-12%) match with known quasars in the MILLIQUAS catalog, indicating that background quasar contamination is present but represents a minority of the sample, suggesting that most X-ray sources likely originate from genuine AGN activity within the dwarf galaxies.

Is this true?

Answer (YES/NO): NO